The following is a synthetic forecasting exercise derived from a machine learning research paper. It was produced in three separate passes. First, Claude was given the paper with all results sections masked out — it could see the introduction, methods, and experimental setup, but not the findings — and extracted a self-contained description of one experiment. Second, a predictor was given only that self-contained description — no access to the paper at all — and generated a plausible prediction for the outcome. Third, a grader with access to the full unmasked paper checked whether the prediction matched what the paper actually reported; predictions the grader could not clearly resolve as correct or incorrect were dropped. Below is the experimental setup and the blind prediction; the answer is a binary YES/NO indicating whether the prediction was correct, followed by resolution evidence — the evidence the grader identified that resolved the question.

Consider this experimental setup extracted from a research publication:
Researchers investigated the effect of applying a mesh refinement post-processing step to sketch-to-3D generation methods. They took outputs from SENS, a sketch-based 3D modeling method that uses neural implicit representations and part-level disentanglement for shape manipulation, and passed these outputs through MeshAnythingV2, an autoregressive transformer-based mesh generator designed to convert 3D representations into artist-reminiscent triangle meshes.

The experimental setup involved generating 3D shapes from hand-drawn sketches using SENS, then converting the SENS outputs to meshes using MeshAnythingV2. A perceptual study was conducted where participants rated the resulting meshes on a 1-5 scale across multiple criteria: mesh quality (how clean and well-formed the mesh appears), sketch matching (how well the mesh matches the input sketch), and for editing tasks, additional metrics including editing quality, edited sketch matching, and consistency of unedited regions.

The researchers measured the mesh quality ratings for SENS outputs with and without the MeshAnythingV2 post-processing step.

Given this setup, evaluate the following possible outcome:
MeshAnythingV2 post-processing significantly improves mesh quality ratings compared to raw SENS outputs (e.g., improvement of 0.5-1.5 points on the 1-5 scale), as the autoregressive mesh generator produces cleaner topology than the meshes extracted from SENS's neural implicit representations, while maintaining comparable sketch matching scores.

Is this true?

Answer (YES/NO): NO